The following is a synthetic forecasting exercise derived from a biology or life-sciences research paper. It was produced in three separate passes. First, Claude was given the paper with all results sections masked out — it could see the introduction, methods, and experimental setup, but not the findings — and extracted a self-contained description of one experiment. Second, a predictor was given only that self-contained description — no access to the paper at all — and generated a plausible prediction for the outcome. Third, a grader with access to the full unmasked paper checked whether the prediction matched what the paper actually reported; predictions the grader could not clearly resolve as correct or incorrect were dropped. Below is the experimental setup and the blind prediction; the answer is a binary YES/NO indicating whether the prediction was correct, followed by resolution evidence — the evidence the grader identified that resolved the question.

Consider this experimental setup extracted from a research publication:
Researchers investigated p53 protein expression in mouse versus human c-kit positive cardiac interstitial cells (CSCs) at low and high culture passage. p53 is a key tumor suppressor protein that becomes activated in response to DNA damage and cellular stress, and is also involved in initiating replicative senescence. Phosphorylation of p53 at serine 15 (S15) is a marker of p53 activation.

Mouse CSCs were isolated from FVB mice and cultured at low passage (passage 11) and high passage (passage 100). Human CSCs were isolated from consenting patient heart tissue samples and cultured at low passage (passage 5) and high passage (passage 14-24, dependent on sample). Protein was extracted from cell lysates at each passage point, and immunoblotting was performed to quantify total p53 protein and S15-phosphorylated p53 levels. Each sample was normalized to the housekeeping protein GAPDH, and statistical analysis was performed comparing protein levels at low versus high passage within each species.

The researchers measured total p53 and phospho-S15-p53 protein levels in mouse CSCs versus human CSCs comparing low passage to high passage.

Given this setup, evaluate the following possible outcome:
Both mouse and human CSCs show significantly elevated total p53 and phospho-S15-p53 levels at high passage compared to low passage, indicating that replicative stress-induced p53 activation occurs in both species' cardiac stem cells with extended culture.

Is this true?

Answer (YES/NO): NO